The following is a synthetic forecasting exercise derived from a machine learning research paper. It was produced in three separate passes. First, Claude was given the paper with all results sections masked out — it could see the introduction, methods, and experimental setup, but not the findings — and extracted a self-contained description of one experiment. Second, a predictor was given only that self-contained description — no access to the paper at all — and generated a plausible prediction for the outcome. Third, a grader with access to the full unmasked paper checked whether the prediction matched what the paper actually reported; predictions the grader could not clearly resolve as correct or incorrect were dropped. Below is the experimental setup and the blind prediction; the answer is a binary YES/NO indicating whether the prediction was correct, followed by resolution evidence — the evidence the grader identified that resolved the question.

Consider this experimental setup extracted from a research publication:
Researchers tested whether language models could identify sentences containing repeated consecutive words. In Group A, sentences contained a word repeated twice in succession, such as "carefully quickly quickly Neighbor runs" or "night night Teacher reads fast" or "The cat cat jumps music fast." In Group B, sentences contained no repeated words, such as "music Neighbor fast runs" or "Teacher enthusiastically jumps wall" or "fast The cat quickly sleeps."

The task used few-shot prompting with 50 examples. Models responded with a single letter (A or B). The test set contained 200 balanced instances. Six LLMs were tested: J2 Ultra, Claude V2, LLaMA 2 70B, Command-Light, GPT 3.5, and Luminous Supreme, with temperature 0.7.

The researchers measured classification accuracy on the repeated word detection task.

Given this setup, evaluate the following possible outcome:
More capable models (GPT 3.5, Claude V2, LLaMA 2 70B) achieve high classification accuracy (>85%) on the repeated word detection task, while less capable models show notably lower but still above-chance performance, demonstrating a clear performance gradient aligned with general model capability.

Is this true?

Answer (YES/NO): NO